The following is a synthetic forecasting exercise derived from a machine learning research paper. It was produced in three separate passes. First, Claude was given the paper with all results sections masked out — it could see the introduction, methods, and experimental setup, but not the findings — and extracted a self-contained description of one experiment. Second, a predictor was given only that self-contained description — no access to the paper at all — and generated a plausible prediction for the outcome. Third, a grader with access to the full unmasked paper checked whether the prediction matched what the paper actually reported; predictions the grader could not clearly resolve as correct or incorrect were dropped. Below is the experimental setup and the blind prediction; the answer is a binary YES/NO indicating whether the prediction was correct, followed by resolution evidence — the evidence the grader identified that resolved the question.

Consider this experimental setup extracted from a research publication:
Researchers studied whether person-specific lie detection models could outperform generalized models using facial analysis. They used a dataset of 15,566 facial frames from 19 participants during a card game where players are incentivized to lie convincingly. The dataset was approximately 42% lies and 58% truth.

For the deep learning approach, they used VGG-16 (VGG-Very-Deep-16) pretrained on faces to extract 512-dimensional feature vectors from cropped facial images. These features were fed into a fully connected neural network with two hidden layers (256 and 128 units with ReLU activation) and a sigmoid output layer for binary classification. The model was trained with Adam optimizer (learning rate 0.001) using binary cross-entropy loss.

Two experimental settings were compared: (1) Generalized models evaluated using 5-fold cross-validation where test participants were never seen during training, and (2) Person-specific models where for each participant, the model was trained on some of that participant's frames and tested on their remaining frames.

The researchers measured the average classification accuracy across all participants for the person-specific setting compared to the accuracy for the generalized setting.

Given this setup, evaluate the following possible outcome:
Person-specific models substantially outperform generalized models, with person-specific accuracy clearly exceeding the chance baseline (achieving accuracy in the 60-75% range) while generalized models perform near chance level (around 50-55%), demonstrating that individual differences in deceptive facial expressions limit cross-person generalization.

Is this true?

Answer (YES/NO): NO